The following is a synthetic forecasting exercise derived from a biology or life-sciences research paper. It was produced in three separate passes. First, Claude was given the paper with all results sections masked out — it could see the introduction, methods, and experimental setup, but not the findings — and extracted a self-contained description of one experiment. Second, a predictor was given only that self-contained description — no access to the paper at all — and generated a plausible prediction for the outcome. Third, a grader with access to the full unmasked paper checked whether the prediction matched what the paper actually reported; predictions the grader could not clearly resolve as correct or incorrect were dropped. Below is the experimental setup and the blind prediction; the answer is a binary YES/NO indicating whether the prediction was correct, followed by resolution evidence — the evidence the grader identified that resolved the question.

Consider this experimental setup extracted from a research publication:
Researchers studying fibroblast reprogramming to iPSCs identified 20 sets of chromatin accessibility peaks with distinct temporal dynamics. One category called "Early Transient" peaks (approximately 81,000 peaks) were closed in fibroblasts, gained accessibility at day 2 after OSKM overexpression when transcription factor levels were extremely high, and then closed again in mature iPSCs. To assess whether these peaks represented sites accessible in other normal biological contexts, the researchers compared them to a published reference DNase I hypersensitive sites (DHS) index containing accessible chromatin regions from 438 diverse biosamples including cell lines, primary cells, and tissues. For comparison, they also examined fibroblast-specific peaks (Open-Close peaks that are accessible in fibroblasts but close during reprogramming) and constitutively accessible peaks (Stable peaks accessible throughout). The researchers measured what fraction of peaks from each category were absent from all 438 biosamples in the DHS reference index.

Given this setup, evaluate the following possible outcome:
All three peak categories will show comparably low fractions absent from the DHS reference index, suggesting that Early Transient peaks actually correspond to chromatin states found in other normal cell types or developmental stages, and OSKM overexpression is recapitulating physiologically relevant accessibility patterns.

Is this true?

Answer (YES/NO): NO